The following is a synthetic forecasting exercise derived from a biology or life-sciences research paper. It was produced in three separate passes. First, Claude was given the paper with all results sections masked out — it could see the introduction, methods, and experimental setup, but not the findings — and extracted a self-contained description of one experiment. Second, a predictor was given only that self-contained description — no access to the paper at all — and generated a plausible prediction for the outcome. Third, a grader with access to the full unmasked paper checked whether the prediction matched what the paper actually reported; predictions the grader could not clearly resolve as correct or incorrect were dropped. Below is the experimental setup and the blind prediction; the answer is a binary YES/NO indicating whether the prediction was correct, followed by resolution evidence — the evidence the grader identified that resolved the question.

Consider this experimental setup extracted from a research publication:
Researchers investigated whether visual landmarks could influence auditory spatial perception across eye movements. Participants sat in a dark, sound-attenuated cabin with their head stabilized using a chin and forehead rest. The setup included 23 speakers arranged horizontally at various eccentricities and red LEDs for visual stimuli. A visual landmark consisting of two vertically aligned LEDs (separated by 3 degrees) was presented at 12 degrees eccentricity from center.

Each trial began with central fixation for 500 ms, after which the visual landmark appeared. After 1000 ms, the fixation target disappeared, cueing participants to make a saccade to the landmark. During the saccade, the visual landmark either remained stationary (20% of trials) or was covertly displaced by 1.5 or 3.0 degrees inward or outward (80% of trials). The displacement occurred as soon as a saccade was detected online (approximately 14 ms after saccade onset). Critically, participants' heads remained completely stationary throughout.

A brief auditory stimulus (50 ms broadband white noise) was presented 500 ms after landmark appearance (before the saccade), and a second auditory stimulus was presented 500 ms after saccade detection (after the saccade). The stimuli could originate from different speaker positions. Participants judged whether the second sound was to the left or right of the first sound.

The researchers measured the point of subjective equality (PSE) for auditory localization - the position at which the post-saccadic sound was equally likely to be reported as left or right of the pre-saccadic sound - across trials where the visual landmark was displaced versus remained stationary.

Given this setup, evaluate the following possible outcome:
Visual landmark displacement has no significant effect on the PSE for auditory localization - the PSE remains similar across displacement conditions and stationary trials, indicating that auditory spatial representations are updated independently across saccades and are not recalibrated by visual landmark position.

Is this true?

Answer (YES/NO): NO